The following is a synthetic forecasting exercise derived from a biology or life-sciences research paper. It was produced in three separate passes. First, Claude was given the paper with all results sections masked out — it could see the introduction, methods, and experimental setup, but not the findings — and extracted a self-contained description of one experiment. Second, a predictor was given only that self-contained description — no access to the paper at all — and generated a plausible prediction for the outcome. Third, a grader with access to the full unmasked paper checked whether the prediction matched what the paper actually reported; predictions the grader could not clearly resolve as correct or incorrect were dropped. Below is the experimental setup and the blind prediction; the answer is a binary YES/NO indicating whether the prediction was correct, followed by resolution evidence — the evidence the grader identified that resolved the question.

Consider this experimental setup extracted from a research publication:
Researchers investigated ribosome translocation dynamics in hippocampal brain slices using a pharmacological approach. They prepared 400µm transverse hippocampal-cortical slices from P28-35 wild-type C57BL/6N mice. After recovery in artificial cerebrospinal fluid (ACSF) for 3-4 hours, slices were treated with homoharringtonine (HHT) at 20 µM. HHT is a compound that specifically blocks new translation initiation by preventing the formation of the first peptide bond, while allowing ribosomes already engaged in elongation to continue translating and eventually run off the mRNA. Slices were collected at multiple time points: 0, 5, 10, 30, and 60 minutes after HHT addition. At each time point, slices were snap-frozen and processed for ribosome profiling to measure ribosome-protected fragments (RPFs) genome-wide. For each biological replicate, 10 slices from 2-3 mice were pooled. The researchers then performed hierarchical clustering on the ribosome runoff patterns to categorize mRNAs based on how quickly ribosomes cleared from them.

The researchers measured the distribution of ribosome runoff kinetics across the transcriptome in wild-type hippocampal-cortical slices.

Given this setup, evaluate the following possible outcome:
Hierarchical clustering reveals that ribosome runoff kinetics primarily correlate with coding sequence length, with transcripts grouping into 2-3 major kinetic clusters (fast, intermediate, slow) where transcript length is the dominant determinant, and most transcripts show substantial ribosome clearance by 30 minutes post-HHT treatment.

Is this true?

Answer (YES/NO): NO